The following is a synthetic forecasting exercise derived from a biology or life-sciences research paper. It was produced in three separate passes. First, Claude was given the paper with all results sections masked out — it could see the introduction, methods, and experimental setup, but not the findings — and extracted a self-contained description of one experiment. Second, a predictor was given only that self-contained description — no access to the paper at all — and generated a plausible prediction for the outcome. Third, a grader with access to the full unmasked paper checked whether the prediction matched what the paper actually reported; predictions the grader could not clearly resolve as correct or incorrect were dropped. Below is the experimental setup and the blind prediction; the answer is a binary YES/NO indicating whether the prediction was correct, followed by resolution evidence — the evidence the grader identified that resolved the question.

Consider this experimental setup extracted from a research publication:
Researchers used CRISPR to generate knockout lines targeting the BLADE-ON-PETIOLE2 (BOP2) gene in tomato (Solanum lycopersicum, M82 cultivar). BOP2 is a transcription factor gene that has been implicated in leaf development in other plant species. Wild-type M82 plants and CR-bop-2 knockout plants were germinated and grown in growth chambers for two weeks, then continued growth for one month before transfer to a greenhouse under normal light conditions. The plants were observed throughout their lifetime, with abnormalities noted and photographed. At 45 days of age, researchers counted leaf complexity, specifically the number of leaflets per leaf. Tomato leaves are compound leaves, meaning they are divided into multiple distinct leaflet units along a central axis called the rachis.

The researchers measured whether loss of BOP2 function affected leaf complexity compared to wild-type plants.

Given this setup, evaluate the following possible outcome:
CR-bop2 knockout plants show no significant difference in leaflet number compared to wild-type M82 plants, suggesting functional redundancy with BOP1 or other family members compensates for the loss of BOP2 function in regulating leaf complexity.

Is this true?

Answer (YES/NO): NO